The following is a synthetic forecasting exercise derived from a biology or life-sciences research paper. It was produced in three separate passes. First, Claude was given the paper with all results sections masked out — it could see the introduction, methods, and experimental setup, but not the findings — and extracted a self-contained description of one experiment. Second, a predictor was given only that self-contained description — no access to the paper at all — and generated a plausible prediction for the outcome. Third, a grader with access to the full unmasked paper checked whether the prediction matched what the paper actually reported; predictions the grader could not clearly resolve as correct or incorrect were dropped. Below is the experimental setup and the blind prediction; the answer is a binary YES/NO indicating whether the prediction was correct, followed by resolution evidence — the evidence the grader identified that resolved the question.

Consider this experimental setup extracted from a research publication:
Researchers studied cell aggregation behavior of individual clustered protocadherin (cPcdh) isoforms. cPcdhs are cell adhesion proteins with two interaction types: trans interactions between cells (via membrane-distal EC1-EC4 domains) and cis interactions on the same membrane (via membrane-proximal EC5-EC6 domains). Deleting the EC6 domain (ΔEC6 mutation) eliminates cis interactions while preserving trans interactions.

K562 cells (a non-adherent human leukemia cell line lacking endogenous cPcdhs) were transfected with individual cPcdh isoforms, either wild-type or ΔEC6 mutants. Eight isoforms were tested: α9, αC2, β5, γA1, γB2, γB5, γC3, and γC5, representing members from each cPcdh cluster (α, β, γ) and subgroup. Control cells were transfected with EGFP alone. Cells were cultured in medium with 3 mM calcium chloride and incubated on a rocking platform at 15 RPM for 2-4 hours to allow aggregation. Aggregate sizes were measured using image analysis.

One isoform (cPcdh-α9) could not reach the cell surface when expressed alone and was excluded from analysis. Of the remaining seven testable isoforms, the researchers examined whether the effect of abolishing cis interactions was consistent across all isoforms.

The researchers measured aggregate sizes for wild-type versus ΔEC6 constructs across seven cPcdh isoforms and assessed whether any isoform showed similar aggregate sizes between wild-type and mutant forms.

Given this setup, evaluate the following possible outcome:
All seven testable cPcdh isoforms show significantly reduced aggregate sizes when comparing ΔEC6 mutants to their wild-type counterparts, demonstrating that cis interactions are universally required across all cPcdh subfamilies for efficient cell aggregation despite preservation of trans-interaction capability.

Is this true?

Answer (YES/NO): NO